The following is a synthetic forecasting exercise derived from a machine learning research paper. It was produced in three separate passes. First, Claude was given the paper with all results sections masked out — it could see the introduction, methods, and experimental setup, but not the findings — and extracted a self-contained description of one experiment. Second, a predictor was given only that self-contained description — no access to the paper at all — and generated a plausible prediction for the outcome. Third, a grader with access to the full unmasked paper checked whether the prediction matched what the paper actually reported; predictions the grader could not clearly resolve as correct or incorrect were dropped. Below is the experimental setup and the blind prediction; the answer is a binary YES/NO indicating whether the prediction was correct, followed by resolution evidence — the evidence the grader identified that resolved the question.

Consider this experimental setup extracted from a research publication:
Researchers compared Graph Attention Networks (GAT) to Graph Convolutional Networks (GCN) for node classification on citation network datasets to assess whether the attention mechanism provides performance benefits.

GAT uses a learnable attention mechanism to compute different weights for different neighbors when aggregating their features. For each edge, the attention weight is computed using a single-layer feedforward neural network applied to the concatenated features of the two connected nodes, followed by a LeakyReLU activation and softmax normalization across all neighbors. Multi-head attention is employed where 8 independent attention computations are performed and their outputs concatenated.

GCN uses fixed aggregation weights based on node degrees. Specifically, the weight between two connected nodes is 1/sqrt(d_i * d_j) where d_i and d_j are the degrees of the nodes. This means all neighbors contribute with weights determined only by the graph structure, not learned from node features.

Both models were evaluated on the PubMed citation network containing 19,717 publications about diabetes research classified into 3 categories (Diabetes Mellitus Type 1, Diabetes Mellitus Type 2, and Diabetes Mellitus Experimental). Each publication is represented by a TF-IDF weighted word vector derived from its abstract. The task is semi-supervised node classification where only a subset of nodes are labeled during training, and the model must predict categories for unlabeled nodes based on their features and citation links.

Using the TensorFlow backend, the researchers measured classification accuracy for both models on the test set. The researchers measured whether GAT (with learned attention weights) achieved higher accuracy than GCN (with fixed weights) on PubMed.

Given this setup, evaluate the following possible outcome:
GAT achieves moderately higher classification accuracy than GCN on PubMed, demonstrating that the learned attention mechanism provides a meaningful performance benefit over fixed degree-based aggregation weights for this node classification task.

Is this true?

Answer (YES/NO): NO